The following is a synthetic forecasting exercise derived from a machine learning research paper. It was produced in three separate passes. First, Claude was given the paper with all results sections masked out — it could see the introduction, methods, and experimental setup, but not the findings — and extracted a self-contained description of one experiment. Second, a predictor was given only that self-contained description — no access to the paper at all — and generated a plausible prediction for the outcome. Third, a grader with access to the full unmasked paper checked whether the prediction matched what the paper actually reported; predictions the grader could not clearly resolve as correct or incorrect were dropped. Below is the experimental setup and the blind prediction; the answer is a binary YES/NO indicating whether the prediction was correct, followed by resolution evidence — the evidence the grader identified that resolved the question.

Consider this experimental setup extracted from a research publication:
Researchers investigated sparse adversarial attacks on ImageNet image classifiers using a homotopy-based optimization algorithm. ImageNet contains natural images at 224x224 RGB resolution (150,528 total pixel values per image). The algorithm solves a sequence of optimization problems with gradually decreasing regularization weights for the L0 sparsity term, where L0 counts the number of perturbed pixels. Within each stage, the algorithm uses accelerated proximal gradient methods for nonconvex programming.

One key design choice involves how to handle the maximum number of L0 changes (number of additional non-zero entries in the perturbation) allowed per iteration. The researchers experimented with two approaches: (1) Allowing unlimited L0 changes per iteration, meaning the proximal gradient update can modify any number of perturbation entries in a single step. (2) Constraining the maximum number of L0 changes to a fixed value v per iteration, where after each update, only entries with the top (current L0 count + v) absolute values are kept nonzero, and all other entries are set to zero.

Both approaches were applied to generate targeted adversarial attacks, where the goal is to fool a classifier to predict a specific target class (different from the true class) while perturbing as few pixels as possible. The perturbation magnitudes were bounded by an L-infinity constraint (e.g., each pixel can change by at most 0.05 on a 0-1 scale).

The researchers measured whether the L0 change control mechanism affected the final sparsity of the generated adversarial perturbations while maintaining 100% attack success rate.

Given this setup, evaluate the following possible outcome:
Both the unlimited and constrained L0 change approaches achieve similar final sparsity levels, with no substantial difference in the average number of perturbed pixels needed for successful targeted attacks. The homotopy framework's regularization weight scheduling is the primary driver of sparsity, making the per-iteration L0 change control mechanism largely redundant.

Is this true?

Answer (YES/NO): NO